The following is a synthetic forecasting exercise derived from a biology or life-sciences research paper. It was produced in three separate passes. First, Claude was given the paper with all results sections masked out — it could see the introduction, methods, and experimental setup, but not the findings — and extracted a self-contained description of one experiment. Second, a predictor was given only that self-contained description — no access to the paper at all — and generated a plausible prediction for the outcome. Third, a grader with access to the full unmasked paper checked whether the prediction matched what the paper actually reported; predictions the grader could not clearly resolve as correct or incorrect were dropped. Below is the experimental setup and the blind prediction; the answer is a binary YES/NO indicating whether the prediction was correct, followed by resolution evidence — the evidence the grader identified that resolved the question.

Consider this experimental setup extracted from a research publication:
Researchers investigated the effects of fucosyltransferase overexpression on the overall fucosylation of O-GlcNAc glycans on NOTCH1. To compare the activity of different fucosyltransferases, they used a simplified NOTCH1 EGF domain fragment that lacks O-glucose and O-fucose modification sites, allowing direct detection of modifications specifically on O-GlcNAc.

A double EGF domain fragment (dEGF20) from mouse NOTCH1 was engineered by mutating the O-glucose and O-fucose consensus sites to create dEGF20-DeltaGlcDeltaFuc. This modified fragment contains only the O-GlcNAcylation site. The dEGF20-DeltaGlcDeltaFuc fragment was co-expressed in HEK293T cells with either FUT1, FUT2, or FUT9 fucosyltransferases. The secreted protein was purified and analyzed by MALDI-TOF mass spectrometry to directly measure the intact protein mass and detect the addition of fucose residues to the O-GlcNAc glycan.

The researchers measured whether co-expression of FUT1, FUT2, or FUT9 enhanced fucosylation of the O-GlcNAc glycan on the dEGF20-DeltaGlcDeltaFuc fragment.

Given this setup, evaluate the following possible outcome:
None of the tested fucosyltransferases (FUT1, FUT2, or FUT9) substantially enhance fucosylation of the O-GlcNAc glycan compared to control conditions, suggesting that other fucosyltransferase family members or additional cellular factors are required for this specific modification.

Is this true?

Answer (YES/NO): NO